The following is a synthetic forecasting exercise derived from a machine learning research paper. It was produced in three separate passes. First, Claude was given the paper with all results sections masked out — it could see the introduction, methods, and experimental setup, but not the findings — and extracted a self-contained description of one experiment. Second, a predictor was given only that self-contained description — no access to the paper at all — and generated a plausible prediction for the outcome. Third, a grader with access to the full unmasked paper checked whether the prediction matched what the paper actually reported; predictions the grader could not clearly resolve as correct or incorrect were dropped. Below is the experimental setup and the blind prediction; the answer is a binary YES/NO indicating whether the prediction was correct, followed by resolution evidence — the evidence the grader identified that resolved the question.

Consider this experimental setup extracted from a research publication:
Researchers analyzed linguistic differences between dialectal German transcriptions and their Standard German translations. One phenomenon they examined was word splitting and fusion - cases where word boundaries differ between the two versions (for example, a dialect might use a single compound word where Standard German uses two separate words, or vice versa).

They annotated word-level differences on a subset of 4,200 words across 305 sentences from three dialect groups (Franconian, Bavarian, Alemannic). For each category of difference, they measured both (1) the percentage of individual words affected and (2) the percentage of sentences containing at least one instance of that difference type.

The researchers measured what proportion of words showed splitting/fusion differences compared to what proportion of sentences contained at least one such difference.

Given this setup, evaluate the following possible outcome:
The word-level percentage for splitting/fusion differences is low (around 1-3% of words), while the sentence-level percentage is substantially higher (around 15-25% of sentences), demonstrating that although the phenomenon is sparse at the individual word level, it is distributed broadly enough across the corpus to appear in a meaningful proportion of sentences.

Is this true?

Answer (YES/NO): NO